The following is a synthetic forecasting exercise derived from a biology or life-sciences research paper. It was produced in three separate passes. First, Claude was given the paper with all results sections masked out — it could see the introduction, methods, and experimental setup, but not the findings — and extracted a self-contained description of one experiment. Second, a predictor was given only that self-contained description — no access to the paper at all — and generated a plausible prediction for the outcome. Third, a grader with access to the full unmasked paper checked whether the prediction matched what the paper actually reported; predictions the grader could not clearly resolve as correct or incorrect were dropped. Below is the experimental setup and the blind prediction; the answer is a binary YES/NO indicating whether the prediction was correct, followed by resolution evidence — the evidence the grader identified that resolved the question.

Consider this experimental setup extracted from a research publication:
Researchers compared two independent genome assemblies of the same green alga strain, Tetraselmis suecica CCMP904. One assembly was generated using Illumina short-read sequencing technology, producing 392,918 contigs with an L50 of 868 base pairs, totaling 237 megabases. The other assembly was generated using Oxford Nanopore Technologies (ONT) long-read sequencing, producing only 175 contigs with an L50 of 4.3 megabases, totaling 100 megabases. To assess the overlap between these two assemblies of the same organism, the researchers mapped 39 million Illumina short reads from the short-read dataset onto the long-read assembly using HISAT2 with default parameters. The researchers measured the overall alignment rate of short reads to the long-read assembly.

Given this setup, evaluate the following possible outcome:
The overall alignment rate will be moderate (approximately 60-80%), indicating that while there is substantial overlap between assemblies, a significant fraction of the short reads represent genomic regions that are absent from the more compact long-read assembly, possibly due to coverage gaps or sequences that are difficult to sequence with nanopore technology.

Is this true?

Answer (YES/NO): NO